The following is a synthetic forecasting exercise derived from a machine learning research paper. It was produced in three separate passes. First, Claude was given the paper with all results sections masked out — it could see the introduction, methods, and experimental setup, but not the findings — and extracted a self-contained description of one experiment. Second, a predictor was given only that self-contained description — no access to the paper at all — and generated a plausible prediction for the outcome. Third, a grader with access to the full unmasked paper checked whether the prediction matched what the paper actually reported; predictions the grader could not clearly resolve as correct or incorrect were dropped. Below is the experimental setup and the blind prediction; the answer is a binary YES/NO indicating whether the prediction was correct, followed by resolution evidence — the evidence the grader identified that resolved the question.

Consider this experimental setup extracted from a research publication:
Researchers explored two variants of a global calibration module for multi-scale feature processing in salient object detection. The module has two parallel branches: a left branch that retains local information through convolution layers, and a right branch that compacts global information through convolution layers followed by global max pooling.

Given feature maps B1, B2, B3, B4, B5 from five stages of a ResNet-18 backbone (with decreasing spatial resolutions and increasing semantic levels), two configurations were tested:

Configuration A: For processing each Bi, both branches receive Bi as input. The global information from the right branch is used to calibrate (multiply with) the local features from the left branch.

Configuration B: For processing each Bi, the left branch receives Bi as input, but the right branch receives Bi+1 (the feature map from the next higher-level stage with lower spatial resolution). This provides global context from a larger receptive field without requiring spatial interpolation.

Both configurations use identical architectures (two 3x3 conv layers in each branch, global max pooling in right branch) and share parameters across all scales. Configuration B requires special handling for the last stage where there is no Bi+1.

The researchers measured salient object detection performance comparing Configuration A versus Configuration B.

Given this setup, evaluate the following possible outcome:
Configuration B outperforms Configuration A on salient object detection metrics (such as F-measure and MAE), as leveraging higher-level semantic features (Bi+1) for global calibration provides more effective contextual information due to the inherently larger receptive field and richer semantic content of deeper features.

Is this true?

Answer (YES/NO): YES